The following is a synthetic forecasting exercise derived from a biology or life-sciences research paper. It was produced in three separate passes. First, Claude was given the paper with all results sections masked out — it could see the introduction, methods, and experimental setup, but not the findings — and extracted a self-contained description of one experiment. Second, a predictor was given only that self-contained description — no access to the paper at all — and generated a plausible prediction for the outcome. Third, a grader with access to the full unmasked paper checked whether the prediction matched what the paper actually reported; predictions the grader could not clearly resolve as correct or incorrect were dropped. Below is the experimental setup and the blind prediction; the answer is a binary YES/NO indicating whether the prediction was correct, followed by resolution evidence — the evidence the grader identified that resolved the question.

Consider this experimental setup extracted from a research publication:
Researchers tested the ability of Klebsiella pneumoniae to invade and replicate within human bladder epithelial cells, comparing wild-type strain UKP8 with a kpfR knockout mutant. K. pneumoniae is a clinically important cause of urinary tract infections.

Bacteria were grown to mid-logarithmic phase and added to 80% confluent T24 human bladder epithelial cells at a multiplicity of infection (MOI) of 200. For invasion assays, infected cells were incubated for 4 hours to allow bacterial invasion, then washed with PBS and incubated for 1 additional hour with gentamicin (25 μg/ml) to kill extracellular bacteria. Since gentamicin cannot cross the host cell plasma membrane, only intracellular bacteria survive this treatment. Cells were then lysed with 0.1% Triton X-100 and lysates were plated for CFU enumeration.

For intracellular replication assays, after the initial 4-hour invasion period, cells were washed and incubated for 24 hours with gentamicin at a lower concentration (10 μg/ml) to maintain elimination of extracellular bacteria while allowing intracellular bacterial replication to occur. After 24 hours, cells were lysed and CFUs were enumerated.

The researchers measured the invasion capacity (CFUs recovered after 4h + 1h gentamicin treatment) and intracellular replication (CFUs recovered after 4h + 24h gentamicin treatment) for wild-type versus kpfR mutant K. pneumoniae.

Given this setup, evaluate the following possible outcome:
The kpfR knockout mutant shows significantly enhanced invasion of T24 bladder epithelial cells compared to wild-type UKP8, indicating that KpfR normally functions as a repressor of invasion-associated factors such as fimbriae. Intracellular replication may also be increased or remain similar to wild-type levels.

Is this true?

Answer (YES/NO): YES